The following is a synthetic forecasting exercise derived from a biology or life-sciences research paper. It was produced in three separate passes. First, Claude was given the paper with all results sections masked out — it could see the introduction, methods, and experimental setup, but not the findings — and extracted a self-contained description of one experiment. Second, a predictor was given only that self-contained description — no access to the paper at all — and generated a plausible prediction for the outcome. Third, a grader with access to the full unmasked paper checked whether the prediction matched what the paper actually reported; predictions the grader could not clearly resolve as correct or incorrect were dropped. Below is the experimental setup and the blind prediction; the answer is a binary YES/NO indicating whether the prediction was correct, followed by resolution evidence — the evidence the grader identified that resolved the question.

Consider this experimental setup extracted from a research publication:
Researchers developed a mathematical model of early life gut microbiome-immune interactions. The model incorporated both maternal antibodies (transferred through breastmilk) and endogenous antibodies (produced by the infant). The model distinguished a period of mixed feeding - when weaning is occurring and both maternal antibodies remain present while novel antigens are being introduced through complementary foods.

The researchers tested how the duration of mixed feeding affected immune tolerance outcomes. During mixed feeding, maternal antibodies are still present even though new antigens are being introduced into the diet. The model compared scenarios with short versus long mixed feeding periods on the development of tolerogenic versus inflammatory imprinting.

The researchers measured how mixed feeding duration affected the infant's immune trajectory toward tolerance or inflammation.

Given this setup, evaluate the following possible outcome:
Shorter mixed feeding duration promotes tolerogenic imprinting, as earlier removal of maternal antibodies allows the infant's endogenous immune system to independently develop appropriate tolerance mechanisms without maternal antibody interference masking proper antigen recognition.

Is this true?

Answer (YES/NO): NO